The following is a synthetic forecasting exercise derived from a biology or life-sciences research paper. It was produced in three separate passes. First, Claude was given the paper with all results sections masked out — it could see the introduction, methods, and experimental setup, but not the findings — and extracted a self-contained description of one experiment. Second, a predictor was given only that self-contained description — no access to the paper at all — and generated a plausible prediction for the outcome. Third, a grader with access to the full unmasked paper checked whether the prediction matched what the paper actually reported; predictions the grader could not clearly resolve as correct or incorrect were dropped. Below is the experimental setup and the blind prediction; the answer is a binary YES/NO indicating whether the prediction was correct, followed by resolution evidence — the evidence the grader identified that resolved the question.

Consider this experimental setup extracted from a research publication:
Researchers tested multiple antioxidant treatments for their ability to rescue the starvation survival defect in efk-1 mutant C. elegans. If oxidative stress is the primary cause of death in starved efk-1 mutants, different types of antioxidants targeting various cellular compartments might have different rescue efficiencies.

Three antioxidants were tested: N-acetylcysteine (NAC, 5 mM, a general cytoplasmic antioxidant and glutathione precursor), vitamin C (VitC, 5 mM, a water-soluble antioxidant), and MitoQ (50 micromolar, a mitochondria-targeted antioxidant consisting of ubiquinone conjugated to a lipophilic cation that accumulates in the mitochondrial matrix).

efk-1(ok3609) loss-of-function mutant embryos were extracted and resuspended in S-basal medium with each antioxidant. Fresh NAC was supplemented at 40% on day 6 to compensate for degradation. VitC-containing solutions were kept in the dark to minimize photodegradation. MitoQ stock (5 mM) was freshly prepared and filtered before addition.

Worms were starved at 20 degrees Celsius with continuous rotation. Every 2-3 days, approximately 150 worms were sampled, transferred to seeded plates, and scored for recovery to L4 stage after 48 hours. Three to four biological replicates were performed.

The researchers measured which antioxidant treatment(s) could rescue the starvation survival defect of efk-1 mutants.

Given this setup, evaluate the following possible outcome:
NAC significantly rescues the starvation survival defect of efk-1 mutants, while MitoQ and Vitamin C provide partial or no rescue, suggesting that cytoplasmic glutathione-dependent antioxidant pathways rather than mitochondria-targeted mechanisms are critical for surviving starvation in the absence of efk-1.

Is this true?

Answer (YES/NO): NO